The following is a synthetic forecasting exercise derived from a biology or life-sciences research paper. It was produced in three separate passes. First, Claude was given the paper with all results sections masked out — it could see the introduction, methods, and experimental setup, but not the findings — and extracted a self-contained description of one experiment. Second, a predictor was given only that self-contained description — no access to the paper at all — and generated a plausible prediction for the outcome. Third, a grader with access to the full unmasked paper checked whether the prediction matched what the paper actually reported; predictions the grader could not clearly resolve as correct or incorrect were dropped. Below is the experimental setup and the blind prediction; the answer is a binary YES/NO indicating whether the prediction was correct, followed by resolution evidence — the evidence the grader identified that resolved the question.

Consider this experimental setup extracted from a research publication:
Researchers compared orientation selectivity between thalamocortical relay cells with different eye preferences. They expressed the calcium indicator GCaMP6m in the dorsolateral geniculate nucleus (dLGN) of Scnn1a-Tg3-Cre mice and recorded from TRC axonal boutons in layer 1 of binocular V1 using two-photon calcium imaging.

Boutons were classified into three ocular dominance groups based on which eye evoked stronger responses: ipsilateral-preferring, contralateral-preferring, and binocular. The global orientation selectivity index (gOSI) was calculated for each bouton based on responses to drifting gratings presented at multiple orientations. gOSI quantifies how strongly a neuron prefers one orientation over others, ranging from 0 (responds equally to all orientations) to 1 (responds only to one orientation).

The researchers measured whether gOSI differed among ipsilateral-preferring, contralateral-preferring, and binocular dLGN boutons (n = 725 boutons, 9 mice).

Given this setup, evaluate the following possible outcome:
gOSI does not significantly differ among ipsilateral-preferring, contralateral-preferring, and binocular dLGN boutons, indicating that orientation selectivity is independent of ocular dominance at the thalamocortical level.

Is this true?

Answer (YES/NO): YES